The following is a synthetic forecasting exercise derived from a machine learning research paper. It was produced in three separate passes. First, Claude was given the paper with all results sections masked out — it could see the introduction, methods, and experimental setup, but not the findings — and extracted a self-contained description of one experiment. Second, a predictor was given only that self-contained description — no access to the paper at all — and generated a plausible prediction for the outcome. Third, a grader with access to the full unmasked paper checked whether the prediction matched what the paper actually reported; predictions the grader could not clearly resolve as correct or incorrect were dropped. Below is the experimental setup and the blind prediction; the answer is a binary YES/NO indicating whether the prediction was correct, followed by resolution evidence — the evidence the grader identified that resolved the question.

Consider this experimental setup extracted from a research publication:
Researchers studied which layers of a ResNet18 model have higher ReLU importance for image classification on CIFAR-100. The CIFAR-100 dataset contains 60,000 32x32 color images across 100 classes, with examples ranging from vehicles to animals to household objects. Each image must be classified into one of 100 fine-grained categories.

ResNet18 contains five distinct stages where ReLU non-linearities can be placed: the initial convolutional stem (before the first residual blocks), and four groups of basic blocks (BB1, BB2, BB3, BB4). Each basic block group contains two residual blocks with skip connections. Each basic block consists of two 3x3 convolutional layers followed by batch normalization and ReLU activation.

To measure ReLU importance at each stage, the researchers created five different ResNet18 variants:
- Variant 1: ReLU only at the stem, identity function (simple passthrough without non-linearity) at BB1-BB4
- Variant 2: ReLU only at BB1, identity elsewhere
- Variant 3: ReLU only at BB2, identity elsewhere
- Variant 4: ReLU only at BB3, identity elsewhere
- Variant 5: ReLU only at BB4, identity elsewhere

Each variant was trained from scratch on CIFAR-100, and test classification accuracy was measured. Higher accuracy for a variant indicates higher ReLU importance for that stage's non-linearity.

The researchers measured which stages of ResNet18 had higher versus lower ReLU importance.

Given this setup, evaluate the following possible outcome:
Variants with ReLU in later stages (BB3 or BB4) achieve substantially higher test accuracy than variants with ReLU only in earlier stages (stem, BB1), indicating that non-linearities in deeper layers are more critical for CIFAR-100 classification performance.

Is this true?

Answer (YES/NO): YES